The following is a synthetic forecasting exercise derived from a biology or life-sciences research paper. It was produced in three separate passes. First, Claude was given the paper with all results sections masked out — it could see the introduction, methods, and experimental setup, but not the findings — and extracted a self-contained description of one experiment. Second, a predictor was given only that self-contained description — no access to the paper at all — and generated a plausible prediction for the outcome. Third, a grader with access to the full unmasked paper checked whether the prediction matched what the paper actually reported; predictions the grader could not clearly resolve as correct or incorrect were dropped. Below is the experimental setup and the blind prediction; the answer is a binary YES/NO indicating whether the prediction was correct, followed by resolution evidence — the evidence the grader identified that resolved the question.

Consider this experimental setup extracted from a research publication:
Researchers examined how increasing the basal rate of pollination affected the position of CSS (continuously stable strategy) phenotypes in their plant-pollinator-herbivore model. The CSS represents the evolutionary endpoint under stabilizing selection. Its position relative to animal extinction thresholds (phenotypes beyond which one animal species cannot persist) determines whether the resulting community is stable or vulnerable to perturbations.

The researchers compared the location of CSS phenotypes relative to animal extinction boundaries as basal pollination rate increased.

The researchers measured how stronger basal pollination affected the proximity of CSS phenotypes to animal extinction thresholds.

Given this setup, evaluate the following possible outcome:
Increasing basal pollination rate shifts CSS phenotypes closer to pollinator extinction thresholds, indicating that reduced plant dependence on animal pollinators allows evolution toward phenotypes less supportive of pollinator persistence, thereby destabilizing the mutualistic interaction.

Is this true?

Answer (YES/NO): NO